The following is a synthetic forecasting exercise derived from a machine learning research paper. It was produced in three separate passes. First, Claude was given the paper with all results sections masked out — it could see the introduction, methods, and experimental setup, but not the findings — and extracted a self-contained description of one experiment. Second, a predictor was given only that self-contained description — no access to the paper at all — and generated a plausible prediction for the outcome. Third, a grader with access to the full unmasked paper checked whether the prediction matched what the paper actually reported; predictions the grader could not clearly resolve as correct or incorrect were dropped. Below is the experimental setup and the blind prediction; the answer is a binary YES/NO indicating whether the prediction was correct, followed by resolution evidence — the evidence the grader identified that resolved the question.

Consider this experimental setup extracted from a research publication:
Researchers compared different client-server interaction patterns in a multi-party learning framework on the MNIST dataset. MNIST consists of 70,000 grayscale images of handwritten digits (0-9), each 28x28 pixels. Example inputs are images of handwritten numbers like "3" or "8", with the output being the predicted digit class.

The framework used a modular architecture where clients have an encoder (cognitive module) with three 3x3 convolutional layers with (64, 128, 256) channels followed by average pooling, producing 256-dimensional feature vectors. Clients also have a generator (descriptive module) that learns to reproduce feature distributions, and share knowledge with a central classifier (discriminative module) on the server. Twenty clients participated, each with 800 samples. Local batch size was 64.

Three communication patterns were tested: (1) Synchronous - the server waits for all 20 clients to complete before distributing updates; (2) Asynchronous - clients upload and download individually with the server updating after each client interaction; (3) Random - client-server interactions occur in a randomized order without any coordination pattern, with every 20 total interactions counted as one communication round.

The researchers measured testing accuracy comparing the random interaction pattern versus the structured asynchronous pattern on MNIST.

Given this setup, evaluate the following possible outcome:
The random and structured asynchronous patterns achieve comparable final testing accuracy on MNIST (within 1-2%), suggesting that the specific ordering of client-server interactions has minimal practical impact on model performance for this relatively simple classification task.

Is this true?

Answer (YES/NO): NO